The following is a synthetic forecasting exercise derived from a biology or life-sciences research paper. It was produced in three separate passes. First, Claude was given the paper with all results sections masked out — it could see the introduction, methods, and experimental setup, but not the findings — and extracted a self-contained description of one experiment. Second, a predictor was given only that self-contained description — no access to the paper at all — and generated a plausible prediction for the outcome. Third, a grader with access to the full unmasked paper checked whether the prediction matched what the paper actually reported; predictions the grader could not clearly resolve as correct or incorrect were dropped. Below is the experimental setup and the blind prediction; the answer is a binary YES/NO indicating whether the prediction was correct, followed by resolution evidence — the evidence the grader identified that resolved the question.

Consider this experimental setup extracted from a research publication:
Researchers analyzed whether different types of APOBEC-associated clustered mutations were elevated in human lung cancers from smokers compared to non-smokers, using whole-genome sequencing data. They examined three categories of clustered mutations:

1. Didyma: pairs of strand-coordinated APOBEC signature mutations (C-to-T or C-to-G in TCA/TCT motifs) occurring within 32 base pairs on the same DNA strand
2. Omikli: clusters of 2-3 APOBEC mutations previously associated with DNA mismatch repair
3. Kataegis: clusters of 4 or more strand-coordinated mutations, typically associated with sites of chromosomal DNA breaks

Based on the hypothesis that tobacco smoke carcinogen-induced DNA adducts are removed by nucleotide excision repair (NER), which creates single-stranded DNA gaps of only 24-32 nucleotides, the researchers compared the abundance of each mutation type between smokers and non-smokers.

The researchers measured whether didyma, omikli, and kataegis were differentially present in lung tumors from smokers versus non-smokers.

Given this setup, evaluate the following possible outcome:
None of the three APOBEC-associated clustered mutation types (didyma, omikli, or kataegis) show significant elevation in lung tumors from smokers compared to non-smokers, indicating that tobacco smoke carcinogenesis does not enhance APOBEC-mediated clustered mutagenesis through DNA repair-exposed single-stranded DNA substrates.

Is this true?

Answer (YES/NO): NO